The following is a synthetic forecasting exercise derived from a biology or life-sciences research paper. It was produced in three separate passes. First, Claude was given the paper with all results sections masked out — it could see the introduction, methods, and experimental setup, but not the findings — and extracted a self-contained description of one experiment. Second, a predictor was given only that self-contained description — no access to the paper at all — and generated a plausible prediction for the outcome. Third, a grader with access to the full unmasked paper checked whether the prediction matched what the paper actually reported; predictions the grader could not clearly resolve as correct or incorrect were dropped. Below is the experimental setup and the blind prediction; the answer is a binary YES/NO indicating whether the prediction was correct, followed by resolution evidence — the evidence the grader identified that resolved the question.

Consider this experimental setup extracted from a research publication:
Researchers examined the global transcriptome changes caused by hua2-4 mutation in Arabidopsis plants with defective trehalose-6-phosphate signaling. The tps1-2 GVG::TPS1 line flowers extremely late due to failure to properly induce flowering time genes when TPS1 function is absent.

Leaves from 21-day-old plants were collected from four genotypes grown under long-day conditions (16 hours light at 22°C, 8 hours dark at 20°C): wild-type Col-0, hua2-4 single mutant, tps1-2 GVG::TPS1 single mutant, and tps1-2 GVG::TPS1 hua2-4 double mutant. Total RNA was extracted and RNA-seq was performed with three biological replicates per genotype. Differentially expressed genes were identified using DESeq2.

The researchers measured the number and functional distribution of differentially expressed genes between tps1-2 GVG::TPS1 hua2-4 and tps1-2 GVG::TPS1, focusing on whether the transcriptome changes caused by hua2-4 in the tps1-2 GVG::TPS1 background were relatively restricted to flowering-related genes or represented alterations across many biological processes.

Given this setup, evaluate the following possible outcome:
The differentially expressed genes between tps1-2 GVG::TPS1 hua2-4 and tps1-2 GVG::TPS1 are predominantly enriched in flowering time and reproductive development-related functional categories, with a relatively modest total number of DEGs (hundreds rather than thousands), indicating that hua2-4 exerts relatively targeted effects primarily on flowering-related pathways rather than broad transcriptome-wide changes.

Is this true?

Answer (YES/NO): NO